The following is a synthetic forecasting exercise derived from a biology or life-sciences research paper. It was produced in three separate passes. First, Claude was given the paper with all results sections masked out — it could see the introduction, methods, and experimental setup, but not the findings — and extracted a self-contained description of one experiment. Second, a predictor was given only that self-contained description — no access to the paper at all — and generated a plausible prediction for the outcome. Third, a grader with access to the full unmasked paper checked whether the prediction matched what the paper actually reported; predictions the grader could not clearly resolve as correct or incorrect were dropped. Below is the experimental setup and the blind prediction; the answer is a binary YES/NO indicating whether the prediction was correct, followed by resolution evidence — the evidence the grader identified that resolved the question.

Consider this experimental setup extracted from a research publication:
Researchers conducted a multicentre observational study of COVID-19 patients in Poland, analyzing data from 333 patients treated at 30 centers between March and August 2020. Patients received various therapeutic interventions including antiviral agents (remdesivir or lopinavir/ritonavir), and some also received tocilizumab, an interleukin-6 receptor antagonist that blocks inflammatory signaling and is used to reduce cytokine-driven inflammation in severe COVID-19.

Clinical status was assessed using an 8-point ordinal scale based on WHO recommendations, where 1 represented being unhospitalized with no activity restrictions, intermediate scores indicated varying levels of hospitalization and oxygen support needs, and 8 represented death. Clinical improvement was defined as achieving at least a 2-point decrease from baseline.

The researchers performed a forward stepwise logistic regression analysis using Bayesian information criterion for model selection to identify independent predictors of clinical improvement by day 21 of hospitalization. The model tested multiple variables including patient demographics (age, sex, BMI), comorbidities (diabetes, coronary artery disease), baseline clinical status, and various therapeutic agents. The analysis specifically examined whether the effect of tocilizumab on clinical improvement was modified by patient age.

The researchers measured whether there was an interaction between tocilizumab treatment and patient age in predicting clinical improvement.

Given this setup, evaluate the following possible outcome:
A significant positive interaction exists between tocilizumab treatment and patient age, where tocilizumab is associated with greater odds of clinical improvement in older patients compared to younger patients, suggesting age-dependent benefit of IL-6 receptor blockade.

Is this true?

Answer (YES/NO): YES